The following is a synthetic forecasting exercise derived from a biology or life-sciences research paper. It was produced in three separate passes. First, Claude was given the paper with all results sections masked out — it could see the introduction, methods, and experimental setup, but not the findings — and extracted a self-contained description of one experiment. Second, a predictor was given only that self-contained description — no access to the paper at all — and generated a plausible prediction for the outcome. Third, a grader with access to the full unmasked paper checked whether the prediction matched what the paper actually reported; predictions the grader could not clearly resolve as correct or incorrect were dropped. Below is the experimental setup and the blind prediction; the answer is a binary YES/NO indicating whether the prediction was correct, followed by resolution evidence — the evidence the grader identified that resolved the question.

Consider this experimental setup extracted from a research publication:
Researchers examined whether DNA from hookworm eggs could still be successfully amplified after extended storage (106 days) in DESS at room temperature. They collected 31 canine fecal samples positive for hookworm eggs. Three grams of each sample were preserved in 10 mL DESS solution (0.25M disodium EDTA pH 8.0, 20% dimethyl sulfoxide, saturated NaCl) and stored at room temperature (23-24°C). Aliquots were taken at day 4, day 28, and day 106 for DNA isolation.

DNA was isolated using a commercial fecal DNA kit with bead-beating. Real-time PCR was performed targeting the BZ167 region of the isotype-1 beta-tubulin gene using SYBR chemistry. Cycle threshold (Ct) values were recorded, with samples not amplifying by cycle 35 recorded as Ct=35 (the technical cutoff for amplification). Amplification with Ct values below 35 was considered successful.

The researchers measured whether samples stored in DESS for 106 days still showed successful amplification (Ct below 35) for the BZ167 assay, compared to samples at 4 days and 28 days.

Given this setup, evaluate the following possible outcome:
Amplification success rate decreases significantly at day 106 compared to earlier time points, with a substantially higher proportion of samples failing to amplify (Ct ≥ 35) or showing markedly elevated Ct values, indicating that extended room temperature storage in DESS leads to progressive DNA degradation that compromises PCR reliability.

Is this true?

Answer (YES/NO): NO